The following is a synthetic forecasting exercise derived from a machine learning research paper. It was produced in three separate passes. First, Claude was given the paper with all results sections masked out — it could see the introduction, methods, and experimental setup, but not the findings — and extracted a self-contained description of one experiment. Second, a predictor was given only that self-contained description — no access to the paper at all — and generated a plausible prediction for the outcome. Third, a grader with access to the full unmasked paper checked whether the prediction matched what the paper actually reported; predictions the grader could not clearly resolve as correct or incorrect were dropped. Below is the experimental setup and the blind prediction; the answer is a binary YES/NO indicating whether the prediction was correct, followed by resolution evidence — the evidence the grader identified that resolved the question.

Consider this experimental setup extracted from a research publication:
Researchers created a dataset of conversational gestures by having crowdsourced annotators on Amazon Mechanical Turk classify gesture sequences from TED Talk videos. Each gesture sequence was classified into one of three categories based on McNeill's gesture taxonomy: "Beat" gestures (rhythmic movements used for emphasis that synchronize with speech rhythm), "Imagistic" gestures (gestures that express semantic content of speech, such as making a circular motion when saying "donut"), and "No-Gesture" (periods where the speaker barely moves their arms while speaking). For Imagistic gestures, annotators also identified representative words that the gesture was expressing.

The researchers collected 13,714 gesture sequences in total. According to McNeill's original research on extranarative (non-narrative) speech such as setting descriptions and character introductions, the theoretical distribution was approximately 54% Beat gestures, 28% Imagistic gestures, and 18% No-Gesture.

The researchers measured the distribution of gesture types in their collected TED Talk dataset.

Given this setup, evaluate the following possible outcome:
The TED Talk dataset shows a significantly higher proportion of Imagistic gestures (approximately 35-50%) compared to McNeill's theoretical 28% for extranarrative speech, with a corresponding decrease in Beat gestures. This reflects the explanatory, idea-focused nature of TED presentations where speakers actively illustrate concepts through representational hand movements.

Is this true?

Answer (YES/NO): NO